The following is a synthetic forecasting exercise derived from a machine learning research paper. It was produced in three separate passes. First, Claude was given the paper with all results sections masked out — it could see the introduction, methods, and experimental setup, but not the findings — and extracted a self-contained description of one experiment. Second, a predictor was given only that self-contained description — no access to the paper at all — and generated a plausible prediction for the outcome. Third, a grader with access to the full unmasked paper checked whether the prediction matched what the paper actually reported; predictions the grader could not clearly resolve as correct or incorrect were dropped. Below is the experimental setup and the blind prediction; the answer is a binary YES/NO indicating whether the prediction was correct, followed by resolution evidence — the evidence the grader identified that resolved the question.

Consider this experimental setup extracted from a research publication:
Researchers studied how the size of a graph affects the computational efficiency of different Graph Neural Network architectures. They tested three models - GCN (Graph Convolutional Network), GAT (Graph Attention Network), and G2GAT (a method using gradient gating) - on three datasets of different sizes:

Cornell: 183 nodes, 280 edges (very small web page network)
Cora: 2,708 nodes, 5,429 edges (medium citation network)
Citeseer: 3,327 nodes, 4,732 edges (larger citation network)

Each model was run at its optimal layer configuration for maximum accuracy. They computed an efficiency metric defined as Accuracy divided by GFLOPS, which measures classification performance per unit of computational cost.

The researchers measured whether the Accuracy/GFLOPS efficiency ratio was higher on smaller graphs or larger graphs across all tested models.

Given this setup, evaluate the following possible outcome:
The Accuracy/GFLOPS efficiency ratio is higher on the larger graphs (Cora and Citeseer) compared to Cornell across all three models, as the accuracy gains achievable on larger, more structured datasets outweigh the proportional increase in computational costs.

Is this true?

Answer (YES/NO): NO